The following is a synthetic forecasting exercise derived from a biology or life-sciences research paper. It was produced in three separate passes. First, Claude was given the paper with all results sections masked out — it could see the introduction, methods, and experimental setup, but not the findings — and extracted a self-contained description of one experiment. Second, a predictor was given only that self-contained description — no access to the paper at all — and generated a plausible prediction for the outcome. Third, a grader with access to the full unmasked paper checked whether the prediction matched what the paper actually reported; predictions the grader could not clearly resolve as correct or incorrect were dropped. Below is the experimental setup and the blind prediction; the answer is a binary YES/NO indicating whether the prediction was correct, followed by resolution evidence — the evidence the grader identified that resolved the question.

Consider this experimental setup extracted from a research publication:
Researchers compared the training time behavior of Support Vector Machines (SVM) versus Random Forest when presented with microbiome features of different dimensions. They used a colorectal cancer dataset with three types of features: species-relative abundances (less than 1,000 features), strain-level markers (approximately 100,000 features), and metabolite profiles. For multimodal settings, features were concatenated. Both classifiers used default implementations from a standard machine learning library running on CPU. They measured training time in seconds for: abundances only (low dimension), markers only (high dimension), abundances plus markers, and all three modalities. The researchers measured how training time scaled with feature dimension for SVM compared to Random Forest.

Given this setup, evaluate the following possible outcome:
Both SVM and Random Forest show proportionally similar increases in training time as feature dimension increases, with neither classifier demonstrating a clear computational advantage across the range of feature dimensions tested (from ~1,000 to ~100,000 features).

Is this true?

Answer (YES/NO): NO